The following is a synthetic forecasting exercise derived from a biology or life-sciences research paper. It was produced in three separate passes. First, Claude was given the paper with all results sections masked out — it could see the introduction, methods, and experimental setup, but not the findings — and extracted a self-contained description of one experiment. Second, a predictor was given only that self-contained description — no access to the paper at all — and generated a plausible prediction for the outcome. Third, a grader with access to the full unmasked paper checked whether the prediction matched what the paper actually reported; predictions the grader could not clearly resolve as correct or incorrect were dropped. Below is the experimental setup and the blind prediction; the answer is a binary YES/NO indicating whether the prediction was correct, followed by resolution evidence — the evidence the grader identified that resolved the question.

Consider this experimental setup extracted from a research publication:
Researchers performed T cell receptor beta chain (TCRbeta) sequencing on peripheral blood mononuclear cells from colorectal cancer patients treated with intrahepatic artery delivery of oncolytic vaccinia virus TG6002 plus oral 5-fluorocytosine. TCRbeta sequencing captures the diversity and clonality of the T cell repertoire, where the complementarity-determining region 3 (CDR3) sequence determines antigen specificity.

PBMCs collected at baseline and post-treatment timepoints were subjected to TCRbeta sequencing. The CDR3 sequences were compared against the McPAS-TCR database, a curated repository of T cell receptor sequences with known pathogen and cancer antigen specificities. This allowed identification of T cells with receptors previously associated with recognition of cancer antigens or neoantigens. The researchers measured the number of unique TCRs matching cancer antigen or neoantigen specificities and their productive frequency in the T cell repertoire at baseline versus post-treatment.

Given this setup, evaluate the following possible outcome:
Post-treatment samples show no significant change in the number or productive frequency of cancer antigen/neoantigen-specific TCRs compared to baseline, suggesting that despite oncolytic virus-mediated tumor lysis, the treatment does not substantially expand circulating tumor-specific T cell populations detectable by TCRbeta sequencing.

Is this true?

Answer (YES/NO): NO